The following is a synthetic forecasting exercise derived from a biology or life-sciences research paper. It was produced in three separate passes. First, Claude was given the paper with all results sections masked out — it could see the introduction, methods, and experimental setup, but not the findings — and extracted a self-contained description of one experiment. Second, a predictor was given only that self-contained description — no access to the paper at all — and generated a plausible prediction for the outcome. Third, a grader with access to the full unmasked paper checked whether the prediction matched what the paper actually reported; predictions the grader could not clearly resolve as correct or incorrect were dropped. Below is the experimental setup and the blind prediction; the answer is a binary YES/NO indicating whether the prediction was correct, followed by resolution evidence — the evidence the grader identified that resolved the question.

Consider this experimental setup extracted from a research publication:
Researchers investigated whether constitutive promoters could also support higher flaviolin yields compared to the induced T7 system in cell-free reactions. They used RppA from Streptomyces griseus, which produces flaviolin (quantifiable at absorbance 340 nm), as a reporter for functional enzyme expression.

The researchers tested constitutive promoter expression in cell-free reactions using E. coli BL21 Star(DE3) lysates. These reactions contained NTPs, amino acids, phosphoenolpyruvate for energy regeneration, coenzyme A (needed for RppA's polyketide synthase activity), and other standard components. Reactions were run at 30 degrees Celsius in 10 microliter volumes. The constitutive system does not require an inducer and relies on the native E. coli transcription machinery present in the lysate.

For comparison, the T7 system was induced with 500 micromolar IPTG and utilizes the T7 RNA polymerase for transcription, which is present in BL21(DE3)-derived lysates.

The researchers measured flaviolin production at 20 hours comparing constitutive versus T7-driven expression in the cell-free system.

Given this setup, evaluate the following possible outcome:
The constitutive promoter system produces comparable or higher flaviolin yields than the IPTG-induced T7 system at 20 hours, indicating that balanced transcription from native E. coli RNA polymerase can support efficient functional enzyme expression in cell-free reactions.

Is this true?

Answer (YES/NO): YES